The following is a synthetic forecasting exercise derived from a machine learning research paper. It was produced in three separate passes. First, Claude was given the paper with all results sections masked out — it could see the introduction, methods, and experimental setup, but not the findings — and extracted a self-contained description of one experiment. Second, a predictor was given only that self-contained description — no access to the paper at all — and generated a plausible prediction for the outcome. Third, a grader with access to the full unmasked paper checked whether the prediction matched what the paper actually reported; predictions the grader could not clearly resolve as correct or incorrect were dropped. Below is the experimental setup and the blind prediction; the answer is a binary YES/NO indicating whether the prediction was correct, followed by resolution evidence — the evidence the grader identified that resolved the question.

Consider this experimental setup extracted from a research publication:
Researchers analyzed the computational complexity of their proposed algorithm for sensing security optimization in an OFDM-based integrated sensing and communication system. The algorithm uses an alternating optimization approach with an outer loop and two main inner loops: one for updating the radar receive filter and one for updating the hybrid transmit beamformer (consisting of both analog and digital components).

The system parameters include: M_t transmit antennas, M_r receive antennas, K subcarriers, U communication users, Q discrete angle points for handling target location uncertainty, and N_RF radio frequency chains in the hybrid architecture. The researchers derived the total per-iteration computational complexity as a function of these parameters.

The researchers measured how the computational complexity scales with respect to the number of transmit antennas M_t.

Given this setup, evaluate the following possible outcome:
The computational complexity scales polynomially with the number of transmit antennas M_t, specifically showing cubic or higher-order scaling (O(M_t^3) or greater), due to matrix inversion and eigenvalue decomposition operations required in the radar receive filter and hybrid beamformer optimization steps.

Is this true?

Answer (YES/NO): YES